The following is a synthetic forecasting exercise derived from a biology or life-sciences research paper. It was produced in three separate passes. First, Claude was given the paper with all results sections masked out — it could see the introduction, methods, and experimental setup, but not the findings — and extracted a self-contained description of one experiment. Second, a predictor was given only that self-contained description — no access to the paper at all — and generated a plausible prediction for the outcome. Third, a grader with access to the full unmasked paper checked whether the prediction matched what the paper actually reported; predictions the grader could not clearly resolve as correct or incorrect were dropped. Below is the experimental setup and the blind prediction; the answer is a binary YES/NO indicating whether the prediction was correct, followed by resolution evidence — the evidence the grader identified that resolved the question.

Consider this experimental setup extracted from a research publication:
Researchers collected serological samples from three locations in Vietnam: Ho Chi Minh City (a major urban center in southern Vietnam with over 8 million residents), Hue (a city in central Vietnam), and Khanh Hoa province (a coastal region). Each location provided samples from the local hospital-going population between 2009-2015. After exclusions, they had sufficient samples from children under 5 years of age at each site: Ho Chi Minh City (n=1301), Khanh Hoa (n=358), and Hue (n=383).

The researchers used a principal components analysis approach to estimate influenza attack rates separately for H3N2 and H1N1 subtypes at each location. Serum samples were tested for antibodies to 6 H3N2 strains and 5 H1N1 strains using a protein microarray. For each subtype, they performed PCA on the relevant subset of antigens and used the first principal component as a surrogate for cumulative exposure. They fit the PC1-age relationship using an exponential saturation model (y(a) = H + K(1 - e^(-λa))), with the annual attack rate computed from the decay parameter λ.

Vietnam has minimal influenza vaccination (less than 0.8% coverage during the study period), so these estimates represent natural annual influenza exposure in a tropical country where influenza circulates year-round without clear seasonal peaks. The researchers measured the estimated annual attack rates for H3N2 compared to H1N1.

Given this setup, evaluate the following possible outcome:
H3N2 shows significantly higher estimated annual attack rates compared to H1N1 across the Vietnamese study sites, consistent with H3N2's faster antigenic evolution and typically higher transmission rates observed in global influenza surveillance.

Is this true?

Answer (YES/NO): YES